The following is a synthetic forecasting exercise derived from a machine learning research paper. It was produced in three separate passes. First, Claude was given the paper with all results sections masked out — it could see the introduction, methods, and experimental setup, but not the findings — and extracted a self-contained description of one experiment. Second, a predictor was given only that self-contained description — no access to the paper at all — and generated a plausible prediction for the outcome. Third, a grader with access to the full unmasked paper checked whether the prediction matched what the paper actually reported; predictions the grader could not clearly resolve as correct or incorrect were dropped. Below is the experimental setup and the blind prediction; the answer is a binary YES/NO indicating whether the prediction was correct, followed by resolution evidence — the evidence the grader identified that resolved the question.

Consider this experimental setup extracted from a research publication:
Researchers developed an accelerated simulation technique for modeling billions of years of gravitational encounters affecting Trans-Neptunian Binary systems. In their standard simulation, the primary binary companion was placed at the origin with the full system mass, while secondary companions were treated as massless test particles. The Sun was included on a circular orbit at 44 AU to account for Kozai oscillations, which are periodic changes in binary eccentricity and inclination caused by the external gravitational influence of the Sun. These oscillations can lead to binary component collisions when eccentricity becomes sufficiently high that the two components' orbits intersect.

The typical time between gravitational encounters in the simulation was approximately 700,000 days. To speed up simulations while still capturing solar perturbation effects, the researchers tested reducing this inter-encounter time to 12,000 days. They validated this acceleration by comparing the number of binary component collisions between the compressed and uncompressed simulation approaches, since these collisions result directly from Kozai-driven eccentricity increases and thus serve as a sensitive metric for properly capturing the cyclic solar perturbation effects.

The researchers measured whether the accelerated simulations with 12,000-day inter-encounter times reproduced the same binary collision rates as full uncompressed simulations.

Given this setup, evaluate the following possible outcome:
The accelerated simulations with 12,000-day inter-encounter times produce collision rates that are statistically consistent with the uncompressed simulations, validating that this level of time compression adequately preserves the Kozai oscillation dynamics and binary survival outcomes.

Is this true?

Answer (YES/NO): YES